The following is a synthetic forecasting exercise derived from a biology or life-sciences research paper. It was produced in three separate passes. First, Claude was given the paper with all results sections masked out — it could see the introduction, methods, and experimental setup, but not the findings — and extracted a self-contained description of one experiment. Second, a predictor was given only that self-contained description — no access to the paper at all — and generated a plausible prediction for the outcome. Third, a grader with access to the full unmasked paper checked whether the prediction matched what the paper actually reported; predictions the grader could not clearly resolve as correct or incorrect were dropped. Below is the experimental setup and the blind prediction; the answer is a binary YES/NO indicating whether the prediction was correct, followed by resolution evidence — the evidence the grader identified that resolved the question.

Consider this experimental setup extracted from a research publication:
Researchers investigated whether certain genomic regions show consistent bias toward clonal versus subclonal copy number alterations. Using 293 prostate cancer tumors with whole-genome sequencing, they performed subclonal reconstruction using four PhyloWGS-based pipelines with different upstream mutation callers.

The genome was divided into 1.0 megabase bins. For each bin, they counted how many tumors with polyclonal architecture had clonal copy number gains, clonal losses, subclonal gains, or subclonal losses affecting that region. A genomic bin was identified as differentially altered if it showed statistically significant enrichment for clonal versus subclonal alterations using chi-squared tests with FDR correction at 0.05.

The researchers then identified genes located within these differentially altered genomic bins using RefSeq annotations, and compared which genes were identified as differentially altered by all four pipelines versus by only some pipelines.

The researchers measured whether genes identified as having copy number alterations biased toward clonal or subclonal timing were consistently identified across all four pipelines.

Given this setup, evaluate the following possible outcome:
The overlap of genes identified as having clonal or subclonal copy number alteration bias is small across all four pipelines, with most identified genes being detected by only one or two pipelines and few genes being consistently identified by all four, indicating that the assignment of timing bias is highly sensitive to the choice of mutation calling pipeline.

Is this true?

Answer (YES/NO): YES